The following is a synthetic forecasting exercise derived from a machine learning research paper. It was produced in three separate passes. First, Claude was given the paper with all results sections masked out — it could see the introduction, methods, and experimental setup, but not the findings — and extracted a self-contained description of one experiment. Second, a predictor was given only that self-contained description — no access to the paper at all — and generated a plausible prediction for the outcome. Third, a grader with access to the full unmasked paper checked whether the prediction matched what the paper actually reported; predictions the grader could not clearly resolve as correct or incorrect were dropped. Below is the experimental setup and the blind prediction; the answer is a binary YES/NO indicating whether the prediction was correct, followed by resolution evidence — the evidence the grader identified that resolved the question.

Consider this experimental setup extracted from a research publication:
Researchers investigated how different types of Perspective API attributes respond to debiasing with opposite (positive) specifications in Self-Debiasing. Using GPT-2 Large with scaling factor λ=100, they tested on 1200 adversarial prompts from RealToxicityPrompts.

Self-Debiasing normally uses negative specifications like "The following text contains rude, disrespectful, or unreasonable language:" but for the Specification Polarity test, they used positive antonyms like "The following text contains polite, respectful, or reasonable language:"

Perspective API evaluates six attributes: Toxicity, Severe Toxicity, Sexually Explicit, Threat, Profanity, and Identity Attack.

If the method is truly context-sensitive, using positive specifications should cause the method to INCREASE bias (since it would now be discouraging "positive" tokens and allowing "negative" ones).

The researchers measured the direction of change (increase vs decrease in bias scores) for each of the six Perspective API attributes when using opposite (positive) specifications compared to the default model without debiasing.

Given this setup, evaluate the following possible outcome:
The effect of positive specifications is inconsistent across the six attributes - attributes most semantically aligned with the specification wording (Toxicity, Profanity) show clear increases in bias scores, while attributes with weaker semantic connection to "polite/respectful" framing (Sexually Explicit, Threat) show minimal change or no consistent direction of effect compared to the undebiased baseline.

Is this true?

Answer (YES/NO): NO